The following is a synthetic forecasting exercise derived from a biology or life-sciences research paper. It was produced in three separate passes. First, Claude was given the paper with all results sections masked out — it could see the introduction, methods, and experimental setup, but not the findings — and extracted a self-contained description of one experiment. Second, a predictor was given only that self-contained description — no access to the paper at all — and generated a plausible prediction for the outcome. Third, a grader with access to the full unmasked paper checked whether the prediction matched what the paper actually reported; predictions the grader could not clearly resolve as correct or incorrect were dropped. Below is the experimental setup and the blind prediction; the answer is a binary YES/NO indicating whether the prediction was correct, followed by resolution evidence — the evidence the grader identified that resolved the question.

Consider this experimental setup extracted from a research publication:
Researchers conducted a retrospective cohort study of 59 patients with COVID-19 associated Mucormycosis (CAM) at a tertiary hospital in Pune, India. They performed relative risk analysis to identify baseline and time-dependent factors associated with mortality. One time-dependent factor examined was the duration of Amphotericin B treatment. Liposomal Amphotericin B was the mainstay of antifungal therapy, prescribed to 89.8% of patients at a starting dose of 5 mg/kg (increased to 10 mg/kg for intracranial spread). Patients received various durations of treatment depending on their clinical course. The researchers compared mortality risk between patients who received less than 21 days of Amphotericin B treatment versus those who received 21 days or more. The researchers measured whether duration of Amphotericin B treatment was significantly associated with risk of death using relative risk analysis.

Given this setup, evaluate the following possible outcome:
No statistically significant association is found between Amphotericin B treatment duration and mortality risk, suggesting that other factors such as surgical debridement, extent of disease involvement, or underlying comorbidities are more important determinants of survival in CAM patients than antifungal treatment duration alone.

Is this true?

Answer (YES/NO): NO